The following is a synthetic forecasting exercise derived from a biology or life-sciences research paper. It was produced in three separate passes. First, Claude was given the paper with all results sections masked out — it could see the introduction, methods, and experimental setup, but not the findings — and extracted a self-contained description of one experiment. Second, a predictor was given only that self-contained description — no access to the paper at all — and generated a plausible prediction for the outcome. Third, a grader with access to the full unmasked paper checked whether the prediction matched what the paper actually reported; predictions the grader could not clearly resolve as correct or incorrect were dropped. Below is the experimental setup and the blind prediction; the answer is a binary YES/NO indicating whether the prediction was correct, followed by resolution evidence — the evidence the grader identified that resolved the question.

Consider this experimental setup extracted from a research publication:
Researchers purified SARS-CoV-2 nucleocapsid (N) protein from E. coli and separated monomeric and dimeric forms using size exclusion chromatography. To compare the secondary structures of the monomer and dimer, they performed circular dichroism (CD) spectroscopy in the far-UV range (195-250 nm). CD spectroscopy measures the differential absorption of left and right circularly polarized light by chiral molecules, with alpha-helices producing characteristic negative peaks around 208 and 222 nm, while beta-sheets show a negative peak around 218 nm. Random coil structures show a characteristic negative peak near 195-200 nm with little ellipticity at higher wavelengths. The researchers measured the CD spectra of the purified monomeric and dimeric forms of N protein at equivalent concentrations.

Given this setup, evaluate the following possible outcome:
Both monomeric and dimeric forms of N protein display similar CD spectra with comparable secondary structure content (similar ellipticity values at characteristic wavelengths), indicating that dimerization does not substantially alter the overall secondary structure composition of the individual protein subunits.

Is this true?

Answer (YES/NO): NO